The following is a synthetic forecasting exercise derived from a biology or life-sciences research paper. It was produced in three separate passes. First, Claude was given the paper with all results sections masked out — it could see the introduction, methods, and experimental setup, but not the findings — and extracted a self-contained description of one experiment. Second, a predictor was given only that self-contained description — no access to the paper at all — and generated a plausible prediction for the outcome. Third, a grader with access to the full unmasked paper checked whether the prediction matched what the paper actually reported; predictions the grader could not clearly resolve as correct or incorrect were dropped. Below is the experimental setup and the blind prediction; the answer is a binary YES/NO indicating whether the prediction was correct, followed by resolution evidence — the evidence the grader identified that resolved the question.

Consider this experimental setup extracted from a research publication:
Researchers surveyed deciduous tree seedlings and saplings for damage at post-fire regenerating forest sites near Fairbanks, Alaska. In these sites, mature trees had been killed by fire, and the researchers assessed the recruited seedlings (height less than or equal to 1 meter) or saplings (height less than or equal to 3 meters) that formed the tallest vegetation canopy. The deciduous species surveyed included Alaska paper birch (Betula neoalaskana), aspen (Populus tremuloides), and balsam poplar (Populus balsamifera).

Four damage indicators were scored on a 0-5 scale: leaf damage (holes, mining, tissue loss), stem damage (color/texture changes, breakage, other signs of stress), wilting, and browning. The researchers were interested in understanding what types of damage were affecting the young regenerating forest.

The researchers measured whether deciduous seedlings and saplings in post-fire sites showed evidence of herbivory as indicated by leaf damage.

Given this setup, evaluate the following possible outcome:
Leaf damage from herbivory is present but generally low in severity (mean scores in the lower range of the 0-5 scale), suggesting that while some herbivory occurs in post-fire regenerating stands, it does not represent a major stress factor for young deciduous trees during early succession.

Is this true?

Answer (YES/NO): NO